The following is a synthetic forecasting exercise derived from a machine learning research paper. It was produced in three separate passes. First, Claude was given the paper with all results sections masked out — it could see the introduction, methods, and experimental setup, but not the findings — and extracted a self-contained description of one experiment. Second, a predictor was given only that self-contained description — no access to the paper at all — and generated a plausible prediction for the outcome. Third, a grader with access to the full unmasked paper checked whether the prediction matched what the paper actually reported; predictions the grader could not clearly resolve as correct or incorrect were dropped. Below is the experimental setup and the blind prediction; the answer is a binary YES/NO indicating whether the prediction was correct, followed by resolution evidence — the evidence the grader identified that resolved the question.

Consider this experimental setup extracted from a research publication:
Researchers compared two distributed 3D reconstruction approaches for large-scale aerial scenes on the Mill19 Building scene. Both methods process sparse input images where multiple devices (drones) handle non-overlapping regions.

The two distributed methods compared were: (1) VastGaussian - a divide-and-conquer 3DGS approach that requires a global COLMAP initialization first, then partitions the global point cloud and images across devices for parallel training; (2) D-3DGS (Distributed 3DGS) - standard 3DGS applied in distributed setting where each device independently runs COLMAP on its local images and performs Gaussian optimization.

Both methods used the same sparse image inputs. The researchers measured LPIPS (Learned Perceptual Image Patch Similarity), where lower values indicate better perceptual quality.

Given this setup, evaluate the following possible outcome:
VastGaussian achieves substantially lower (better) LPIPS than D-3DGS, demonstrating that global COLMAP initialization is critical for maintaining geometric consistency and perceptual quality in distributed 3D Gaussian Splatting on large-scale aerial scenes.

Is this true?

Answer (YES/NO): YES